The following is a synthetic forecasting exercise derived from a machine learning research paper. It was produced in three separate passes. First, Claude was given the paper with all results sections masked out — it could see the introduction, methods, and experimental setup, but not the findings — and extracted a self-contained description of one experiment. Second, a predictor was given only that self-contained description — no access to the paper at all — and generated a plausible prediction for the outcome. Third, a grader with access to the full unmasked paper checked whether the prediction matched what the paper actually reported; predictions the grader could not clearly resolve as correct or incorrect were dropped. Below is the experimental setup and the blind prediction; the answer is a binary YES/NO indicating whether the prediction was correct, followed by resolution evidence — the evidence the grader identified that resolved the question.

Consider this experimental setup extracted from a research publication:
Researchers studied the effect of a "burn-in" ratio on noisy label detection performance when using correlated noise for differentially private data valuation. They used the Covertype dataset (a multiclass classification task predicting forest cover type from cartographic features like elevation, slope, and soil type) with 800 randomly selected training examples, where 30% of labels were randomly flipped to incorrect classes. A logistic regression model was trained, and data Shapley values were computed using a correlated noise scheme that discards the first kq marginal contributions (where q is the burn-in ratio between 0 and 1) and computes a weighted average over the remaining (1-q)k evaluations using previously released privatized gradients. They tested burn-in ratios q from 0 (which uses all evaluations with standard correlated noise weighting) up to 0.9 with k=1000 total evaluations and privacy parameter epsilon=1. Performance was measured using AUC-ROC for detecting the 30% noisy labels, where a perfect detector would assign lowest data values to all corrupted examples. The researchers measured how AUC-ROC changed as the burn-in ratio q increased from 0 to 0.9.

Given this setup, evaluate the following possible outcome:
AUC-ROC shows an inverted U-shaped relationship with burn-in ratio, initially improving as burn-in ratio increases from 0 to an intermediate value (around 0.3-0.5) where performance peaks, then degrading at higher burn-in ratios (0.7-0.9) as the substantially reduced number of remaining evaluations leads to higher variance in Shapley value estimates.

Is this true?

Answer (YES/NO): NO